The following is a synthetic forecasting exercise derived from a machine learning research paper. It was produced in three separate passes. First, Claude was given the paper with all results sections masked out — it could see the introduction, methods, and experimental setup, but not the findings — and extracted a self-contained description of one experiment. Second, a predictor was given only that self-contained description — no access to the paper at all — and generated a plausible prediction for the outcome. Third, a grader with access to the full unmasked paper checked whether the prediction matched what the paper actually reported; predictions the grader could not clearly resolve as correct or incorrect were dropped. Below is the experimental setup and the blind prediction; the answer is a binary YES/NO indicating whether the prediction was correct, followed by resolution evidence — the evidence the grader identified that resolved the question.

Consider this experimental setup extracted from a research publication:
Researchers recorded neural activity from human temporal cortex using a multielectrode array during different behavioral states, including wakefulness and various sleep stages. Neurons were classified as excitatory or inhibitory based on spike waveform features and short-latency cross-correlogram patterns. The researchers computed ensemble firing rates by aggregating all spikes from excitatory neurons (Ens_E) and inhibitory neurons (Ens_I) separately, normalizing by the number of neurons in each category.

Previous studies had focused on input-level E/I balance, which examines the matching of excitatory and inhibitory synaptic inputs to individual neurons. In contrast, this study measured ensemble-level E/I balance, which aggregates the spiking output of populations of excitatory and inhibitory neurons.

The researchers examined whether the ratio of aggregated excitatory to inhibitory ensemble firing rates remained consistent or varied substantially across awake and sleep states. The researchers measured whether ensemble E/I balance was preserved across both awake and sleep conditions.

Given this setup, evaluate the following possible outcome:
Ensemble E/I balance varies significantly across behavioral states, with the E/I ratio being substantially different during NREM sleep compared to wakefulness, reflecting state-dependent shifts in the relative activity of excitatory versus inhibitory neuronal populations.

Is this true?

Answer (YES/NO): NO